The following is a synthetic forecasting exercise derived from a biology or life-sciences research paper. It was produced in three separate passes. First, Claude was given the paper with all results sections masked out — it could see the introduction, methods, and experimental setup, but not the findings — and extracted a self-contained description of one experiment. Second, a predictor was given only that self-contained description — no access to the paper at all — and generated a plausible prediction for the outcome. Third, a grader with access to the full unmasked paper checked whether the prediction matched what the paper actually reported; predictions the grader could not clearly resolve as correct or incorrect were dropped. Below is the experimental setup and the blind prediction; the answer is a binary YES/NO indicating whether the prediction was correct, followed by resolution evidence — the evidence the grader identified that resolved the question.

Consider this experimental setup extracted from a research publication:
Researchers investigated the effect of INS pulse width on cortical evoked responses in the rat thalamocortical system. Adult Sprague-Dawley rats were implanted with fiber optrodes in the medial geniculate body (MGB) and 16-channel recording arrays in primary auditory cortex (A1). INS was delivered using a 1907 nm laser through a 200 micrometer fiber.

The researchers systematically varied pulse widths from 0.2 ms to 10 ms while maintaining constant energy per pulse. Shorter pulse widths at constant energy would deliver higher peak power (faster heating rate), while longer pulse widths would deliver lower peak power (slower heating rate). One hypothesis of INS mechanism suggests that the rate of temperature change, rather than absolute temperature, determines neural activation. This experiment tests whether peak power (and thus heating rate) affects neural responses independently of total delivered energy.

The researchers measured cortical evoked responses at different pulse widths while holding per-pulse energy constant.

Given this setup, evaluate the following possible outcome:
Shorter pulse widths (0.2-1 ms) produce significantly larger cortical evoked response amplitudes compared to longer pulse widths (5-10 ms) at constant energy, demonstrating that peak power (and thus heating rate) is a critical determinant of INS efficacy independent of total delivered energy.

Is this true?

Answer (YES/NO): NO